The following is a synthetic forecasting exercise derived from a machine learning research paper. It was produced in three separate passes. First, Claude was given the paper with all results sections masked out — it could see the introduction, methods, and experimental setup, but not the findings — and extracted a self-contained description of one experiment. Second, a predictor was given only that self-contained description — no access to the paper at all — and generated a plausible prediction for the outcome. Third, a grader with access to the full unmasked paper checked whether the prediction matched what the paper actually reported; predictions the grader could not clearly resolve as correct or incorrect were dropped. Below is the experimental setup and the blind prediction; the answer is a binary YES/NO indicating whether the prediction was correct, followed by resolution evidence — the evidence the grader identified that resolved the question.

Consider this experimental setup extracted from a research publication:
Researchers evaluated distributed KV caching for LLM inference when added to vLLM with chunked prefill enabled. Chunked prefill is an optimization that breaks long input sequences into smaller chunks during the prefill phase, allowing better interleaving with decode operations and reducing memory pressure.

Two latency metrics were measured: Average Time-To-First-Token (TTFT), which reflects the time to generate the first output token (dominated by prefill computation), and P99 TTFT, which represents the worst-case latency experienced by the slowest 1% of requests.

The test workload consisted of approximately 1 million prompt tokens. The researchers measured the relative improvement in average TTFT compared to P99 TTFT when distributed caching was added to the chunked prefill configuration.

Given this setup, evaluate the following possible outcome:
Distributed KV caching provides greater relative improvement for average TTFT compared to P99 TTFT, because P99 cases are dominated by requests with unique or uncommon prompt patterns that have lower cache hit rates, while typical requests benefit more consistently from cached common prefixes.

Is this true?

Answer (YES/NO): NO